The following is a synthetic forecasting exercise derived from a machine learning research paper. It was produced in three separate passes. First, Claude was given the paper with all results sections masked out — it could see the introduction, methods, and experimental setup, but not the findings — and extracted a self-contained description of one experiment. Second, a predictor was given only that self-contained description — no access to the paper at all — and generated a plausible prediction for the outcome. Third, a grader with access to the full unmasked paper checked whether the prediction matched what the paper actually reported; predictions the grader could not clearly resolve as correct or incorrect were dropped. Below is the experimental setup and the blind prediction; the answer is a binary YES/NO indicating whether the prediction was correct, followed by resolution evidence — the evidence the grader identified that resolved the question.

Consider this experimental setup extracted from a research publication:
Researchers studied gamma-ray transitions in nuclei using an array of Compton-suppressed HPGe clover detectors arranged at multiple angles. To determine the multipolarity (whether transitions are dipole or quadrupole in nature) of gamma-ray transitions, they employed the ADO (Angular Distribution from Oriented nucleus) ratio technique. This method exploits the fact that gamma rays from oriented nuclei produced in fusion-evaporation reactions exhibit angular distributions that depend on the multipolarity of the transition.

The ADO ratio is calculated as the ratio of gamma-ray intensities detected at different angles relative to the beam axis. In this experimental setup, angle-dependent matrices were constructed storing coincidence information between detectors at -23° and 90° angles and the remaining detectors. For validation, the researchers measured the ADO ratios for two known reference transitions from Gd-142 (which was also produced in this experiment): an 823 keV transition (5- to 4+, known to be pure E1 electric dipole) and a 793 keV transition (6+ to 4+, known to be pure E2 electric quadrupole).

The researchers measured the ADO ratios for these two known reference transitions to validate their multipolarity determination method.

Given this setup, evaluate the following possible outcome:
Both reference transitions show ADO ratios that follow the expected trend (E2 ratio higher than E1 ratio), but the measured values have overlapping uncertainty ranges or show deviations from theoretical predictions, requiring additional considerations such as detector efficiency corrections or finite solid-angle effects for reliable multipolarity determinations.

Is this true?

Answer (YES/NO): NO